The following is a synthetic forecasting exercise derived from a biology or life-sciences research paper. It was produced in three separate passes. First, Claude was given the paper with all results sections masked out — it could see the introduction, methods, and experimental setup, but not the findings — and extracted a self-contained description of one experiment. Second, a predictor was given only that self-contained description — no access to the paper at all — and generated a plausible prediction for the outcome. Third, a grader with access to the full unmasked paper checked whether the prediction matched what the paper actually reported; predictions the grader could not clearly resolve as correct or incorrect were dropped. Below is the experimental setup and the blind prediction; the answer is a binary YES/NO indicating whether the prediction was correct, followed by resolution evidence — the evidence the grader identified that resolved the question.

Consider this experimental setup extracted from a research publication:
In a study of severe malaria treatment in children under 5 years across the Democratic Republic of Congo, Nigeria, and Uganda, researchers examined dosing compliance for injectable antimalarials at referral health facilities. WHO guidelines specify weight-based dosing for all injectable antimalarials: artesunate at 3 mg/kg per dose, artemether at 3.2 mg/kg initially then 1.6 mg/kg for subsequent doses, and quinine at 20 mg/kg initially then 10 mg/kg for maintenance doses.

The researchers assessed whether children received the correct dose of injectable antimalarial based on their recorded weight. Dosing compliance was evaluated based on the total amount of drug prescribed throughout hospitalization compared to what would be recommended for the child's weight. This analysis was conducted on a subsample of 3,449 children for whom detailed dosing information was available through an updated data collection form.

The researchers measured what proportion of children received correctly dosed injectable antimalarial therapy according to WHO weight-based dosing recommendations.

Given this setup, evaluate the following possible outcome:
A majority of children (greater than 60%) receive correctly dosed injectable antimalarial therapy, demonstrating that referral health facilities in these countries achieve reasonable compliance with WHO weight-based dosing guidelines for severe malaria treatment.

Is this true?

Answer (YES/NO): YES